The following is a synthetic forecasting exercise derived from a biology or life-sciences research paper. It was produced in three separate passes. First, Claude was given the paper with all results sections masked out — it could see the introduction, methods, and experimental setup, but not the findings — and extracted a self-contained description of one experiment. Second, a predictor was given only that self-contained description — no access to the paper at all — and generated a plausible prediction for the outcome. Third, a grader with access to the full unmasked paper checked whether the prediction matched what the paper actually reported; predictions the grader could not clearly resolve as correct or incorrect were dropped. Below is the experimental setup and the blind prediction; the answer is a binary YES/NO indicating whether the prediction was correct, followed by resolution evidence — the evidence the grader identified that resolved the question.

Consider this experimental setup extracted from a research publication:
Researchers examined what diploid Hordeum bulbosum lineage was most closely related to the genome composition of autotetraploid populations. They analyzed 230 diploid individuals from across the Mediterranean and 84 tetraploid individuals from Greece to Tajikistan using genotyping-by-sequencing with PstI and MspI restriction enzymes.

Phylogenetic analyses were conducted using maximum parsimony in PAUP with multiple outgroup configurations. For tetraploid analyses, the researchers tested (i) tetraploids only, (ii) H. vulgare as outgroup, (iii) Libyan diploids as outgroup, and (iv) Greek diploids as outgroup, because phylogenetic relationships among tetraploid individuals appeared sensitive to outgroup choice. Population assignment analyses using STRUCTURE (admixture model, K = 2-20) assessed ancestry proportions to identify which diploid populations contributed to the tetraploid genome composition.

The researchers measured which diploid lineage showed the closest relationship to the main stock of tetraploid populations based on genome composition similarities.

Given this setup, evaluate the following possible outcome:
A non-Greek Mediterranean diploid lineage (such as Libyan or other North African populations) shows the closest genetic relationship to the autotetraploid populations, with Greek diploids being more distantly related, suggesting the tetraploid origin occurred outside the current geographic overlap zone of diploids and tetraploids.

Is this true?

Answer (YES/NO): YES